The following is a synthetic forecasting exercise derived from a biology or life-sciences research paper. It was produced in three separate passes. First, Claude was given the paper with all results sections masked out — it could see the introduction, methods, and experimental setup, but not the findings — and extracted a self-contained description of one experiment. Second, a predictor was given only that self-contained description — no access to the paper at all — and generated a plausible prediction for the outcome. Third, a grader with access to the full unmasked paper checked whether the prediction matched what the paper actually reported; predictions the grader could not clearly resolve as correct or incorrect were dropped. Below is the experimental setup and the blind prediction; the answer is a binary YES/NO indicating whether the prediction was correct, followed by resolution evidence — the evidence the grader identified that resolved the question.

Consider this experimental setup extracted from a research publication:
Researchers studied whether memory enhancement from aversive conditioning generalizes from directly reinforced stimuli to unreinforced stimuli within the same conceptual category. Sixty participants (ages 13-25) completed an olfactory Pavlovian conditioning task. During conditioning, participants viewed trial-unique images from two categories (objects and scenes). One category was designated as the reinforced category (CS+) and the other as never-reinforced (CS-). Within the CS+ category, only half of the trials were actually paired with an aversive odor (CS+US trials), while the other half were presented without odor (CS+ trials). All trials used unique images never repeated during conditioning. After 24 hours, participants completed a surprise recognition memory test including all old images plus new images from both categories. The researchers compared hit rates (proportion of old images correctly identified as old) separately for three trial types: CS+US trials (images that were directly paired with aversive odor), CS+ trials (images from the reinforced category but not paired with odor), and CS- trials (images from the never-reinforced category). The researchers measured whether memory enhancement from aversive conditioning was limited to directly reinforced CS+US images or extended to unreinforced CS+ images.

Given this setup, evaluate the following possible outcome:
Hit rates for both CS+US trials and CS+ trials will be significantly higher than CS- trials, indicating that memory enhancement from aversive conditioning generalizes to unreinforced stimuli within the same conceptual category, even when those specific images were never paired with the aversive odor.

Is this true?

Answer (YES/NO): NO